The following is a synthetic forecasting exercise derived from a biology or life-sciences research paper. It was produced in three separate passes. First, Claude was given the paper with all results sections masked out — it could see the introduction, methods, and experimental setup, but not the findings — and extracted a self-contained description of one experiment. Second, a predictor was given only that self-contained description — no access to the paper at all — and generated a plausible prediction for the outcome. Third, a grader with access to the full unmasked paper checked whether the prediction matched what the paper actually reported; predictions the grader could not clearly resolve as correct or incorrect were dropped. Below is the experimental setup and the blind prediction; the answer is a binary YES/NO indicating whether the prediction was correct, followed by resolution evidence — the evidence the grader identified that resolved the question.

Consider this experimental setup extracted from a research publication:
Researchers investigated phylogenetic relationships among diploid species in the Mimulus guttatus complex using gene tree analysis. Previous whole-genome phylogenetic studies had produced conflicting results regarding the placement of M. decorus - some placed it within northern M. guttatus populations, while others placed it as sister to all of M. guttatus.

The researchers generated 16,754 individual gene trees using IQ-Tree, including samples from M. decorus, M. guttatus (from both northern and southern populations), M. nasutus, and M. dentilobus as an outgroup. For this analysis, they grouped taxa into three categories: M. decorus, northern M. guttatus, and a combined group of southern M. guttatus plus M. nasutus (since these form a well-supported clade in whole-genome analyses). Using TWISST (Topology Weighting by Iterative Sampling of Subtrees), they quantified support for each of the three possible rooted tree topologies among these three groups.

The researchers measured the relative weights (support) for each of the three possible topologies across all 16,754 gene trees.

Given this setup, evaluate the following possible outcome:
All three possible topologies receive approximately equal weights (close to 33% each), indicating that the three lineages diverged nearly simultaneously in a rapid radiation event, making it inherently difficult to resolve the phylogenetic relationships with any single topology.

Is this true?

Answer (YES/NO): NO